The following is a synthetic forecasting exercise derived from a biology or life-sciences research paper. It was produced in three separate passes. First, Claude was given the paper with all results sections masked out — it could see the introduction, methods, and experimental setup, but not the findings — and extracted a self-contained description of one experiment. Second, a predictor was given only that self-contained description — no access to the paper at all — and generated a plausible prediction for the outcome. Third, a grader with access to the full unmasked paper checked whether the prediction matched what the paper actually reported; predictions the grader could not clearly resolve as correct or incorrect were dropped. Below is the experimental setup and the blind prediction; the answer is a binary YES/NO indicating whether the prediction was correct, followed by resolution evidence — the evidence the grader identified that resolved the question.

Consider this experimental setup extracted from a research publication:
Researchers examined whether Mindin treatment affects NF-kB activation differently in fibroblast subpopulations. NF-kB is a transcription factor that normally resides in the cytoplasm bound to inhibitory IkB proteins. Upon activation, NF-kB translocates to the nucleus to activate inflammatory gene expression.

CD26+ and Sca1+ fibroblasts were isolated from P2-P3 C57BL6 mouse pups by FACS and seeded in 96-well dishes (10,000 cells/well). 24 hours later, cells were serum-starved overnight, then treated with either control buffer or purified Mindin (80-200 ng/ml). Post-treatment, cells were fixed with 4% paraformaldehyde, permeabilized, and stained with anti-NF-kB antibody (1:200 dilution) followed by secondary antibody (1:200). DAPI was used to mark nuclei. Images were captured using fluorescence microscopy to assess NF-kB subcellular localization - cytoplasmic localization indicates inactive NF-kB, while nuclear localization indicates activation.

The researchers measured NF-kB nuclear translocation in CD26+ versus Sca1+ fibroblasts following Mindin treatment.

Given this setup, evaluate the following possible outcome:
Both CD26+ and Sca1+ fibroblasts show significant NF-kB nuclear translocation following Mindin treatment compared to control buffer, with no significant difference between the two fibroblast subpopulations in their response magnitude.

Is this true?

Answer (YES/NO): NO